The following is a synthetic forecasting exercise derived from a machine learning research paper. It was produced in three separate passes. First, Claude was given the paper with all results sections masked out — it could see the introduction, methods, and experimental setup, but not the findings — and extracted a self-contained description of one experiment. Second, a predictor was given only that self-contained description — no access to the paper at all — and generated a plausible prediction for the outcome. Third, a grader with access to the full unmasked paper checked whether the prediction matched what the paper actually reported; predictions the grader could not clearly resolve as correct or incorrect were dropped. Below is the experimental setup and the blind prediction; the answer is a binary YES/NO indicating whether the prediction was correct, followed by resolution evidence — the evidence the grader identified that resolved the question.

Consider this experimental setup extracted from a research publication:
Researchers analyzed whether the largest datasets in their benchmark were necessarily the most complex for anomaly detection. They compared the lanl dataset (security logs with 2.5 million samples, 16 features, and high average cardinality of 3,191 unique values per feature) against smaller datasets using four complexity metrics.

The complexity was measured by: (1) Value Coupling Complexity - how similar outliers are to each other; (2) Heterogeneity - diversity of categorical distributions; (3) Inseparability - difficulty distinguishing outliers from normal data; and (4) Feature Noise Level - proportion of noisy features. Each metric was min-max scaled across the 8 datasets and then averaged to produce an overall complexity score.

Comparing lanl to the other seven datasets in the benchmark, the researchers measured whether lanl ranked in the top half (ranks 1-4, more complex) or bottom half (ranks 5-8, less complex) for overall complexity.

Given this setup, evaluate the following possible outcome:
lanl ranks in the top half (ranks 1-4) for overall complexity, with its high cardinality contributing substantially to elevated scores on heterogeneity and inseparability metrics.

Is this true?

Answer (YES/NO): NO